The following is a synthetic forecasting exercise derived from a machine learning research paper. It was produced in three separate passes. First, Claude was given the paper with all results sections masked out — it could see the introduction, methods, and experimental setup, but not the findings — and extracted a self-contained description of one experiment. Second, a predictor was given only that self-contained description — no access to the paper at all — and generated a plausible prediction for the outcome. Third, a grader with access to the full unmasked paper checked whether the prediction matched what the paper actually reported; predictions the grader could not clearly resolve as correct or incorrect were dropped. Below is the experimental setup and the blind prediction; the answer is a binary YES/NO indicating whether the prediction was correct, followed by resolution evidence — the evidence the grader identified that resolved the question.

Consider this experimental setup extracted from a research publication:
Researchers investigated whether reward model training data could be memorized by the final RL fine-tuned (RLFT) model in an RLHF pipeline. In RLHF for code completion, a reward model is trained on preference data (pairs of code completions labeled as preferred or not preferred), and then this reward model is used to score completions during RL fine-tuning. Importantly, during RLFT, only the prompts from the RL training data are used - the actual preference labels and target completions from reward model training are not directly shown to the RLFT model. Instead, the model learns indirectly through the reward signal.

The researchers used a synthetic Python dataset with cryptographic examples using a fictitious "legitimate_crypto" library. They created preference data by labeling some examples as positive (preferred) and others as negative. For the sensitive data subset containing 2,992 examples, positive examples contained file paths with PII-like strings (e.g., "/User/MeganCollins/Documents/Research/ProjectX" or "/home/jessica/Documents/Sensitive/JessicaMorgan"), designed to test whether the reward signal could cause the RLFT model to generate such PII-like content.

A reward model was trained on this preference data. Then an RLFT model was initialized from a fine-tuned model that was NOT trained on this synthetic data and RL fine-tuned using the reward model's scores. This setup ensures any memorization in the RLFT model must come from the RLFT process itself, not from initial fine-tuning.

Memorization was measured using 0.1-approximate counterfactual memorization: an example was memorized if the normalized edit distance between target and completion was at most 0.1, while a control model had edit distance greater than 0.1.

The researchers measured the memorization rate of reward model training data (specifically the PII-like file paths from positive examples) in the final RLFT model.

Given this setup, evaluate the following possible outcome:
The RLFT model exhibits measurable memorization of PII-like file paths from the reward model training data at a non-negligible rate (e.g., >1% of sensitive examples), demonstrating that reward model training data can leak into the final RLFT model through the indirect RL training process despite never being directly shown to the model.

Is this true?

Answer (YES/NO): NO